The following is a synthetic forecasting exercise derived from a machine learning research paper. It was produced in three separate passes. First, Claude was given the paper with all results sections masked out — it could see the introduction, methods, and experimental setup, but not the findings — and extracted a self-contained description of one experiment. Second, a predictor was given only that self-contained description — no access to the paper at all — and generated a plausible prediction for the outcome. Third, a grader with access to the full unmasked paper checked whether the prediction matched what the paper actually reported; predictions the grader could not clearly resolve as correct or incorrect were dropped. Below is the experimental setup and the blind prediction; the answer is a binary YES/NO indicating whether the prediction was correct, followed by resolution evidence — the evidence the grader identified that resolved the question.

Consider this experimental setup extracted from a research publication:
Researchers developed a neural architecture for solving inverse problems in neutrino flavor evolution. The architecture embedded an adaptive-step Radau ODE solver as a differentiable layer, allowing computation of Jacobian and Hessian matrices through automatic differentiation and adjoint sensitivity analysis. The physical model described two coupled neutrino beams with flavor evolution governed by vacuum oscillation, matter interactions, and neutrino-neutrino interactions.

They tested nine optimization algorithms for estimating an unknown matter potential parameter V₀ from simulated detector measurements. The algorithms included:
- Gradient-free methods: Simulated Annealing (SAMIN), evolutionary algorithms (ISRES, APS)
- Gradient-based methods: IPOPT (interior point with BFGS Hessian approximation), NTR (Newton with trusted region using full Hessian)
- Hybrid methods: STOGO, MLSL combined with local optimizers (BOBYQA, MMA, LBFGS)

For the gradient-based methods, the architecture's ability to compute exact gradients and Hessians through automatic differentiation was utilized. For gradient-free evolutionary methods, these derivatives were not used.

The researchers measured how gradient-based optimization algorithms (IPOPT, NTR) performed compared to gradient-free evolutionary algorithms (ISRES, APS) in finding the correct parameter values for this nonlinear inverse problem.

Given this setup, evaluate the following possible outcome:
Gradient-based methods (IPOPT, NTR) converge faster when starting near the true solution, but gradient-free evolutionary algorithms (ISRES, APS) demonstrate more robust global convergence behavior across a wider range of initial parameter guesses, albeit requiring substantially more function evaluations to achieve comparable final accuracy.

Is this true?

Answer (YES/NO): NO